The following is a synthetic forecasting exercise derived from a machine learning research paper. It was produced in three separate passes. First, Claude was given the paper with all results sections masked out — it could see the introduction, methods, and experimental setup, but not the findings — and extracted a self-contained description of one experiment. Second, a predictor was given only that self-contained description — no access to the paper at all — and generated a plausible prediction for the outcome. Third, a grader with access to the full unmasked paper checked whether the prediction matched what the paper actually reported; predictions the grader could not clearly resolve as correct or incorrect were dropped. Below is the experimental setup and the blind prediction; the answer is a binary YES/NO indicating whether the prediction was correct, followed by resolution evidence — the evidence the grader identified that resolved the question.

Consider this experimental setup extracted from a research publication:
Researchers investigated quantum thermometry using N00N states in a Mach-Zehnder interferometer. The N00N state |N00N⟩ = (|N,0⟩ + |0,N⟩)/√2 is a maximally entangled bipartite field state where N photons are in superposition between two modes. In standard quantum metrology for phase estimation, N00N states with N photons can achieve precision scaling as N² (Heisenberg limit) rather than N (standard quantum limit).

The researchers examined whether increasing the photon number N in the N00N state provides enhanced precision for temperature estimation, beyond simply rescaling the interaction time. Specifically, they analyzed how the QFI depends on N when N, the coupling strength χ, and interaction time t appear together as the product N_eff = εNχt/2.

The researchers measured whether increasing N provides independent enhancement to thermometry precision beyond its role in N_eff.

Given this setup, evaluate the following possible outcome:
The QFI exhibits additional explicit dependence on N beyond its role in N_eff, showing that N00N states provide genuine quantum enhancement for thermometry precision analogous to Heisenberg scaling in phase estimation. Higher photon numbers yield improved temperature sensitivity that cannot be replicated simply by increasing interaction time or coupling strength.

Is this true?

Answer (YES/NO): NO